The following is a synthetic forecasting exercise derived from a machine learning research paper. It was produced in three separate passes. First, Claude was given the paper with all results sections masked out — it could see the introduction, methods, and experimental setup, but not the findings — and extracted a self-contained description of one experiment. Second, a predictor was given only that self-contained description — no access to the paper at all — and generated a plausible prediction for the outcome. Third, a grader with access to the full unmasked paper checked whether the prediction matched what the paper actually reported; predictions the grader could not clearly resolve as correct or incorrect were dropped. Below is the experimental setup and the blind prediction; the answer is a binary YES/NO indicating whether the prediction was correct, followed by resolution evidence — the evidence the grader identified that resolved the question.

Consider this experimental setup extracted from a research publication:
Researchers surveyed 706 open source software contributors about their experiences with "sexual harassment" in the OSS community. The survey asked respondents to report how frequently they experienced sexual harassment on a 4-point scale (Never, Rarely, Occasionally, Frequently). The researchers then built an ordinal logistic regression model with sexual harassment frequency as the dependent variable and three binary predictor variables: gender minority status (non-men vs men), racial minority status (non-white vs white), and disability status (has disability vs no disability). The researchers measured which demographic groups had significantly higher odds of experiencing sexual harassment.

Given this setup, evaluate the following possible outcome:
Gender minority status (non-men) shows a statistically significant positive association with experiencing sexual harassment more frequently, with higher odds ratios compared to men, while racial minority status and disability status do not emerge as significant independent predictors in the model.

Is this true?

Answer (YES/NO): NO